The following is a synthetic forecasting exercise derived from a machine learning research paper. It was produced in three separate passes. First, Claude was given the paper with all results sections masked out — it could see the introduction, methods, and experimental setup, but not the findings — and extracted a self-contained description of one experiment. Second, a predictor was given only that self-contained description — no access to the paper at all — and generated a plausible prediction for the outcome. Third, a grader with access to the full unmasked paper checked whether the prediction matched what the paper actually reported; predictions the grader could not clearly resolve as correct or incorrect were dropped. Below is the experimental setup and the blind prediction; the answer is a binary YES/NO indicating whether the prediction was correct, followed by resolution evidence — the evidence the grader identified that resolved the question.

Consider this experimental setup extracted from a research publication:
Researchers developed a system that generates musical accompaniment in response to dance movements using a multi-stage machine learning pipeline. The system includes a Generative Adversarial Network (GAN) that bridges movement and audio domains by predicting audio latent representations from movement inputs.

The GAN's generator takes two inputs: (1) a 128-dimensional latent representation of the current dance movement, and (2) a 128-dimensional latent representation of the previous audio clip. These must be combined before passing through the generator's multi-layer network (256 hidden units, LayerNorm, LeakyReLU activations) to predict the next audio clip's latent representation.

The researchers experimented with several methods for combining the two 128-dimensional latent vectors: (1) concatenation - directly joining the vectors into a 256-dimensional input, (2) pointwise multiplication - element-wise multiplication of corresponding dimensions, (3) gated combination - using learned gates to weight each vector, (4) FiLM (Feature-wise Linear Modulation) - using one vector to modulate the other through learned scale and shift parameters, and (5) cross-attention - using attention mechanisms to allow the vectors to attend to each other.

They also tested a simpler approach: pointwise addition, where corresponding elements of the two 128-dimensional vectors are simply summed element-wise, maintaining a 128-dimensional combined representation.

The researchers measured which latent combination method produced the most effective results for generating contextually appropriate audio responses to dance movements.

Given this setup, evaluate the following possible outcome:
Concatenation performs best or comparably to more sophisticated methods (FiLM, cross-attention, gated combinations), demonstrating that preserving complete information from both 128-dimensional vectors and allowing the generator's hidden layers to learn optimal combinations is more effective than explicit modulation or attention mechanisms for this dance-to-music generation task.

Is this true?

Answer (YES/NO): NO